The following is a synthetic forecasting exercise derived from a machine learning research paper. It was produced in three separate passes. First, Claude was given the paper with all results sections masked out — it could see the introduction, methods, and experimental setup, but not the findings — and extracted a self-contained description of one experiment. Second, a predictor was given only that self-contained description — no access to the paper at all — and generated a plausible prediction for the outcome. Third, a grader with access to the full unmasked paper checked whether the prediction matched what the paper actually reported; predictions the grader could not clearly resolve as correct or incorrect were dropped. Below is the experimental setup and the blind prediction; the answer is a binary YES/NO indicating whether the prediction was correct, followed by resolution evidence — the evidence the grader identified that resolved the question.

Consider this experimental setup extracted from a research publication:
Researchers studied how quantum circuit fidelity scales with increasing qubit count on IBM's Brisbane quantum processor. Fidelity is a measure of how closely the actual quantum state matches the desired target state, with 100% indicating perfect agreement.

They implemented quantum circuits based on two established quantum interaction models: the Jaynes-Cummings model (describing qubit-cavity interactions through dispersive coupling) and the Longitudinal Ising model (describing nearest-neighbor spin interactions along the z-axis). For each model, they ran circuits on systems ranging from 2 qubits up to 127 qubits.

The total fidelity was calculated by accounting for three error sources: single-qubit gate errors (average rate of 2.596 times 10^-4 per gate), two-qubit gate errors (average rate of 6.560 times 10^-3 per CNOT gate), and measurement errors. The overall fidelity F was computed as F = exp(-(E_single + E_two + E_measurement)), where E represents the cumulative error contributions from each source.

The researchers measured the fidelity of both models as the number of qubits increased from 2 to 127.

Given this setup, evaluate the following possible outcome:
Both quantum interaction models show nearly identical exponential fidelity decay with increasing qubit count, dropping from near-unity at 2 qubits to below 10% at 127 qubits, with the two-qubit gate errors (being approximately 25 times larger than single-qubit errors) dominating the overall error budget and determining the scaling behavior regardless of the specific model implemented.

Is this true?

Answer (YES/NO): NO